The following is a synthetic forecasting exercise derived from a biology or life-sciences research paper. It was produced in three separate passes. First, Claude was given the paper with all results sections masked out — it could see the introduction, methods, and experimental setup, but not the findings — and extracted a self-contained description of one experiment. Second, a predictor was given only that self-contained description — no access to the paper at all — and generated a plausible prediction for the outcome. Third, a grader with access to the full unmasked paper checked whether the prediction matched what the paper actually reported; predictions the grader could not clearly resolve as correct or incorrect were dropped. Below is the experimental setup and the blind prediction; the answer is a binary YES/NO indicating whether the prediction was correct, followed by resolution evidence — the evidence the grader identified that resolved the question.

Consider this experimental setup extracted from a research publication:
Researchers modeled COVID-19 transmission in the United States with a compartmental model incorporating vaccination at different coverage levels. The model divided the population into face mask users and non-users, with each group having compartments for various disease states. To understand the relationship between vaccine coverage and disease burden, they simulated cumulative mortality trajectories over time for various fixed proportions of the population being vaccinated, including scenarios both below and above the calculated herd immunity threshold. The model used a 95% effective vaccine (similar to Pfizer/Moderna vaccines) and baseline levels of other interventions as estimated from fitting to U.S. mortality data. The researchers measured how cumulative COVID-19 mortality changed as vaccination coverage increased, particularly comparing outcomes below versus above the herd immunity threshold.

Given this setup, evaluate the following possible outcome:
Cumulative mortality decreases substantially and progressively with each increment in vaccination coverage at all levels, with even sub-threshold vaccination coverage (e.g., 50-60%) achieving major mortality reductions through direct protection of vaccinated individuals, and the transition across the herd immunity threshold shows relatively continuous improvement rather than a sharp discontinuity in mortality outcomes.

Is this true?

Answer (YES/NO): NO